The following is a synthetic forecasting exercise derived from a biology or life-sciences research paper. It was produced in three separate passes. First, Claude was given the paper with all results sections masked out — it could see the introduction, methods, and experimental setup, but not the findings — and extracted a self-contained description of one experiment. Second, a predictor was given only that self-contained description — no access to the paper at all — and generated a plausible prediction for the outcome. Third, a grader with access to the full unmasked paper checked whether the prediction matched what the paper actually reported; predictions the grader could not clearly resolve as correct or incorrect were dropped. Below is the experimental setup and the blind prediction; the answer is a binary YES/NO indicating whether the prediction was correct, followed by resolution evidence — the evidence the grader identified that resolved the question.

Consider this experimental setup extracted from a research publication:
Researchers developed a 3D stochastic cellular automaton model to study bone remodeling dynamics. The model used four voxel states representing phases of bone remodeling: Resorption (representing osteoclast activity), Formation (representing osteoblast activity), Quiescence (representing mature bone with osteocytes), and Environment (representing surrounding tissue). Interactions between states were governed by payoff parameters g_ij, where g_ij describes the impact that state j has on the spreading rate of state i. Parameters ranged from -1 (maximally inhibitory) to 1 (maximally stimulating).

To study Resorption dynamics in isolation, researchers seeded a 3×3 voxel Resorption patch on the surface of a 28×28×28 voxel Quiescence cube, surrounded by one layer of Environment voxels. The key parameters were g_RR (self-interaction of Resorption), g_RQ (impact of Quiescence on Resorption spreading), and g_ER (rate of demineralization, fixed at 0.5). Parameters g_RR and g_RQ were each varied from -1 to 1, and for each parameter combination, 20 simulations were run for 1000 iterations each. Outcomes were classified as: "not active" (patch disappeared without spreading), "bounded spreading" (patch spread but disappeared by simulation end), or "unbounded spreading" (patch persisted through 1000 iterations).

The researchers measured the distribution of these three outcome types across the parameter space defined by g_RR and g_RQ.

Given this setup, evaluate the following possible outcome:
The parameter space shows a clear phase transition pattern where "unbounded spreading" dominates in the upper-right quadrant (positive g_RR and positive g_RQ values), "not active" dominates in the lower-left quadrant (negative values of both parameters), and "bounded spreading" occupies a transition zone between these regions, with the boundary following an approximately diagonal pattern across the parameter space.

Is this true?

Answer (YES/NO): YES